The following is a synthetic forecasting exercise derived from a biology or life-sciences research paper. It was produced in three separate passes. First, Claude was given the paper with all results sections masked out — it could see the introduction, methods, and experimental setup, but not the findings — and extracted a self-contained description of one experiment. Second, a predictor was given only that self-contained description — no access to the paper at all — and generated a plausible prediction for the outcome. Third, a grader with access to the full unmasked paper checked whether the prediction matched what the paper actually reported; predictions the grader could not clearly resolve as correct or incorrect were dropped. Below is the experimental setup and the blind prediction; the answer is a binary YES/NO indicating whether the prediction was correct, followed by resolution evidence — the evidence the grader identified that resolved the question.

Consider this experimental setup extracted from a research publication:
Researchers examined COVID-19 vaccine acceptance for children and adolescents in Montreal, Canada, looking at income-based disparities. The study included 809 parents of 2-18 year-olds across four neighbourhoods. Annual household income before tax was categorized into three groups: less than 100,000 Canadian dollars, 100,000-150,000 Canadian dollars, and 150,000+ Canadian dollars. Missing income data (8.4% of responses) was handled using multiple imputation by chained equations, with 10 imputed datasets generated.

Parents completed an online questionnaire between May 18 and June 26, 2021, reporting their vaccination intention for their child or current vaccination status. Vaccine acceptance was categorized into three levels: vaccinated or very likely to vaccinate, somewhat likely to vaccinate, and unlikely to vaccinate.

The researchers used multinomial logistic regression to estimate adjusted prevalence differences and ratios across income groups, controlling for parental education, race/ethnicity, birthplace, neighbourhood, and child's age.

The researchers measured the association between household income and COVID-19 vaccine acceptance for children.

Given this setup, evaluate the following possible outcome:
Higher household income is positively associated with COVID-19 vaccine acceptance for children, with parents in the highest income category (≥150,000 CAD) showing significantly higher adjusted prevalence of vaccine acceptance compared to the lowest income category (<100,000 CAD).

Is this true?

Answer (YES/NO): YES